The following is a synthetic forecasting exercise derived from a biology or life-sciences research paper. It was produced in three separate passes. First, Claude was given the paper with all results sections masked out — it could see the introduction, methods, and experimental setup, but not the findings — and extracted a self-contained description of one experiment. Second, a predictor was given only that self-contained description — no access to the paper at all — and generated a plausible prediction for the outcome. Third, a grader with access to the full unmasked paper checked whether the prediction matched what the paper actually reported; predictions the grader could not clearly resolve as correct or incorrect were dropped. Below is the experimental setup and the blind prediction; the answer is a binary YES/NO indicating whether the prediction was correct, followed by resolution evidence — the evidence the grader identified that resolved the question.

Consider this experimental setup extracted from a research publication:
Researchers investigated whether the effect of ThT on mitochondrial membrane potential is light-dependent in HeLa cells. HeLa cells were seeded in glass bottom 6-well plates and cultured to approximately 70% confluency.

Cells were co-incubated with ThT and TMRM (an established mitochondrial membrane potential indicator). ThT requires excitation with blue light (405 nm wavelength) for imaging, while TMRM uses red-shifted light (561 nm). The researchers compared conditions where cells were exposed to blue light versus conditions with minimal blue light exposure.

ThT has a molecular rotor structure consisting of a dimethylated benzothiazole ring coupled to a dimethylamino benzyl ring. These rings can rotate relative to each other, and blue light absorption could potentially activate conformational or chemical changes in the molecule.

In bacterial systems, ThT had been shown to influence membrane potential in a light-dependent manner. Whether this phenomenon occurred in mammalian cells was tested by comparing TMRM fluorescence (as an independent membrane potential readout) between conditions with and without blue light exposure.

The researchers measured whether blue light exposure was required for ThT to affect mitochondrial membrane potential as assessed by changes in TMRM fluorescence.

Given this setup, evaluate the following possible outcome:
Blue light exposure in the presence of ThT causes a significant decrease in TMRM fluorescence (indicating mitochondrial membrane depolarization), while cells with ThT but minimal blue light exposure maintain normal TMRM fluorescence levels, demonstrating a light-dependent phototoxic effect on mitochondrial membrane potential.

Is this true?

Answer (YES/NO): YES